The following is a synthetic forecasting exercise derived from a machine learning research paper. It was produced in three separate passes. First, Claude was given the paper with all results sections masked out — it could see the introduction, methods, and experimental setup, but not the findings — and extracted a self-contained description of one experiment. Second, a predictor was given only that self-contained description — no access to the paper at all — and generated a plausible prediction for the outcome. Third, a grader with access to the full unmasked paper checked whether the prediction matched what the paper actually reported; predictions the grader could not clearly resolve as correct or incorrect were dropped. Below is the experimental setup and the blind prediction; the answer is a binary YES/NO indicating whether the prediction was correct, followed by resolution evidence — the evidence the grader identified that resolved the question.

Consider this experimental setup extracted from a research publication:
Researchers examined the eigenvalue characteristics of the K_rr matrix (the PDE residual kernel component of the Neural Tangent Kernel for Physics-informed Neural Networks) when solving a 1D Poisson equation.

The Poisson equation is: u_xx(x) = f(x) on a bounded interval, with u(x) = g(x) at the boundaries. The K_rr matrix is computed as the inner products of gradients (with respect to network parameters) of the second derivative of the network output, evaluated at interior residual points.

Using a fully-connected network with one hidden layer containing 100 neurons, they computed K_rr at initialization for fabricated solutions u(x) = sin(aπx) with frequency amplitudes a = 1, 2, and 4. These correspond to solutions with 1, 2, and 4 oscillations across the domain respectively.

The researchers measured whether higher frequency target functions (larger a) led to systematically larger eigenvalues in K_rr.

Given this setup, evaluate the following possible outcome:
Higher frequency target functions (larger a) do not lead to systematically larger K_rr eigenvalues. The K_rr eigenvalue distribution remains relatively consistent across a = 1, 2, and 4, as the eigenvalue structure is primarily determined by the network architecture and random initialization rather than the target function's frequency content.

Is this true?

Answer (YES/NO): NO